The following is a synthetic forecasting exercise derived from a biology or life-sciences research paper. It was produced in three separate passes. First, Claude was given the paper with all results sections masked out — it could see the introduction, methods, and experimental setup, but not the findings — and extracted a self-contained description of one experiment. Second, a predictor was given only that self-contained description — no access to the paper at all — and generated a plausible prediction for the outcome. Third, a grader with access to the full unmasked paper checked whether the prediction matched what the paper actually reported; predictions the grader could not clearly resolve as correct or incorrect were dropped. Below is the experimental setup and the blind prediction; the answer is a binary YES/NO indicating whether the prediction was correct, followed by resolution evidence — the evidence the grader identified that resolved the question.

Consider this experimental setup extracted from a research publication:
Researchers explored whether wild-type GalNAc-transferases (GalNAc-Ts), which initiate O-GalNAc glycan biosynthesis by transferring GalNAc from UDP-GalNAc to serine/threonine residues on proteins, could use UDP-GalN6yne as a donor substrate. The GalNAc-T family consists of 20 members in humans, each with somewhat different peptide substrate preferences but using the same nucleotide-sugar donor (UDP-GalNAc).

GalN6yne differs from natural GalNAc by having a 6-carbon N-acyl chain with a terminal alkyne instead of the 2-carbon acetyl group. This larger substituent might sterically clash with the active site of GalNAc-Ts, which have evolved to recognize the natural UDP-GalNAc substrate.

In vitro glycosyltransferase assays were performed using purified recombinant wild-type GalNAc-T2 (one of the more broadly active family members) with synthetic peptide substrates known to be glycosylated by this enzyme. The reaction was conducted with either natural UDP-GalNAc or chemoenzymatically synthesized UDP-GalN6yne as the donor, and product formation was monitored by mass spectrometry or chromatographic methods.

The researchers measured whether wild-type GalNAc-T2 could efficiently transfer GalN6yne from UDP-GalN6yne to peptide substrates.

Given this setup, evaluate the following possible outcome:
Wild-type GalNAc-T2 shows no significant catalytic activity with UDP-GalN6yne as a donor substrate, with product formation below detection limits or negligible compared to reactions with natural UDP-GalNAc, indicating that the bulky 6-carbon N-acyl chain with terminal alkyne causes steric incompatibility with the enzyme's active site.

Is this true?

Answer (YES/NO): YES